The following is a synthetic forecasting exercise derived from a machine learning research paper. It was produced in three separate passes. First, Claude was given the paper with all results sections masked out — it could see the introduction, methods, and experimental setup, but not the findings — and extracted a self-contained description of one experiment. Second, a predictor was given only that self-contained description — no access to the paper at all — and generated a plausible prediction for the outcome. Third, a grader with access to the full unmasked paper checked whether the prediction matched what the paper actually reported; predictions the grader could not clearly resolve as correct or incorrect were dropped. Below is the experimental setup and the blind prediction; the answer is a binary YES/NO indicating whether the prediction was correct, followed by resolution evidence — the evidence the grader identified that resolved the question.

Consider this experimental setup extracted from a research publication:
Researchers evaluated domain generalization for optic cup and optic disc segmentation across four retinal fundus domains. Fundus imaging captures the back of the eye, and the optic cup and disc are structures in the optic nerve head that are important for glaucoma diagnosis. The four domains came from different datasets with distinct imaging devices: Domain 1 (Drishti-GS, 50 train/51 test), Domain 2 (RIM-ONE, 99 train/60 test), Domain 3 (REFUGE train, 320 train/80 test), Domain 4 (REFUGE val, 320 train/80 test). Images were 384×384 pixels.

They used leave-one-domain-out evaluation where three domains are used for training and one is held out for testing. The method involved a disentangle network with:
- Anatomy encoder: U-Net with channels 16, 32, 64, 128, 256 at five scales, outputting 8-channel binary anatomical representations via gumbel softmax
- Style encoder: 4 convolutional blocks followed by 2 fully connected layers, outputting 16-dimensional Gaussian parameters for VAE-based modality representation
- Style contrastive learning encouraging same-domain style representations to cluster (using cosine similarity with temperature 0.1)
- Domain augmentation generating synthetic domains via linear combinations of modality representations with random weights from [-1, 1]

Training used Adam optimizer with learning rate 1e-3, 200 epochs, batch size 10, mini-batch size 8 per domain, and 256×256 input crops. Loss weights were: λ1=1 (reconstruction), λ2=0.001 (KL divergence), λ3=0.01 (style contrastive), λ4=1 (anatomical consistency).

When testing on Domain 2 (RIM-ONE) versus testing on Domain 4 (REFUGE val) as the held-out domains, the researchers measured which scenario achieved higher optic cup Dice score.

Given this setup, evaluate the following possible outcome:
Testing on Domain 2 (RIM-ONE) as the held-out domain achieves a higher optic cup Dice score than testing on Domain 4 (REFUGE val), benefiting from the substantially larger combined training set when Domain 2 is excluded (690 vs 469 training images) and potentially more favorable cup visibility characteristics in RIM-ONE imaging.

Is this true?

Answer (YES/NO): NO